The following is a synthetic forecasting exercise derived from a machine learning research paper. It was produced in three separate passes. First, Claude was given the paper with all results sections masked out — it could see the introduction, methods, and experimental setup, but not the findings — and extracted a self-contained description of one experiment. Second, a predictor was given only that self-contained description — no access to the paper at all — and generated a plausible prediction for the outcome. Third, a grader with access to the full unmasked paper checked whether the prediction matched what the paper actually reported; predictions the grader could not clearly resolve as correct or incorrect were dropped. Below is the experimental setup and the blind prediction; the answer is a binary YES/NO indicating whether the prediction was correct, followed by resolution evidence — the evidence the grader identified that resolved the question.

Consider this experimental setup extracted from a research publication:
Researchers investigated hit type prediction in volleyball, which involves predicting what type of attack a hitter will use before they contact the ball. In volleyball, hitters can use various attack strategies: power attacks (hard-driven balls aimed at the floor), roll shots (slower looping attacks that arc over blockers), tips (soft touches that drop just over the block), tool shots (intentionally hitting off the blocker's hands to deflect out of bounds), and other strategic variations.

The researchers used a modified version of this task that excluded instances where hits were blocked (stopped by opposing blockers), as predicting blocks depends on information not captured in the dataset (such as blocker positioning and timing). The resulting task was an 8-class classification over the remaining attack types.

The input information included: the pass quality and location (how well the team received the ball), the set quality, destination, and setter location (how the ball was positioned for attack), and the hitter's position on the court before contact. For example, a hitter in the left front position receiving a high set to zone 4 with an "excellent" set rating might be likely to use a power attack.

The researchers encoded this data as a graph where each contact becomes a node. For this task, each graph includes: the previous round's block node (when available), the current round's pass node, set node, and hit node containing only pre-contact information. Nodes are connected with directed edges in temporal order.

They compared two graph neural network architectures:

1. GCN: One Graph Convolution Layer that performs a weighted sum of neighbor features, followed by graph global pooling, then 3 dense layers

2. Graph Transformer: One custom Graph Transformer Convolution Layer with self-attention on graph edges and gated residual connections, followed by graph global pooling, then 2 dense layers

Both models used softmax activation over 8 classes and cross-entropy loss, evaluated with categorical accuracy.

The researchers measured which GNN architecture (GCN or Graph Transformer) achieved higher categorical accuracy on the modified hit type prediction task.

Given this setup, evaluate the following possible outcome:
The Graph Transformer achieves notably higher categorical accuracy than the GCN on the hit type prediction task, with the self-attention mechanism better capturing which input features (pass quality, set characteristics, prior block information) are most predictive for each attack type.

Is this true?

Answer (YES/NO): YES